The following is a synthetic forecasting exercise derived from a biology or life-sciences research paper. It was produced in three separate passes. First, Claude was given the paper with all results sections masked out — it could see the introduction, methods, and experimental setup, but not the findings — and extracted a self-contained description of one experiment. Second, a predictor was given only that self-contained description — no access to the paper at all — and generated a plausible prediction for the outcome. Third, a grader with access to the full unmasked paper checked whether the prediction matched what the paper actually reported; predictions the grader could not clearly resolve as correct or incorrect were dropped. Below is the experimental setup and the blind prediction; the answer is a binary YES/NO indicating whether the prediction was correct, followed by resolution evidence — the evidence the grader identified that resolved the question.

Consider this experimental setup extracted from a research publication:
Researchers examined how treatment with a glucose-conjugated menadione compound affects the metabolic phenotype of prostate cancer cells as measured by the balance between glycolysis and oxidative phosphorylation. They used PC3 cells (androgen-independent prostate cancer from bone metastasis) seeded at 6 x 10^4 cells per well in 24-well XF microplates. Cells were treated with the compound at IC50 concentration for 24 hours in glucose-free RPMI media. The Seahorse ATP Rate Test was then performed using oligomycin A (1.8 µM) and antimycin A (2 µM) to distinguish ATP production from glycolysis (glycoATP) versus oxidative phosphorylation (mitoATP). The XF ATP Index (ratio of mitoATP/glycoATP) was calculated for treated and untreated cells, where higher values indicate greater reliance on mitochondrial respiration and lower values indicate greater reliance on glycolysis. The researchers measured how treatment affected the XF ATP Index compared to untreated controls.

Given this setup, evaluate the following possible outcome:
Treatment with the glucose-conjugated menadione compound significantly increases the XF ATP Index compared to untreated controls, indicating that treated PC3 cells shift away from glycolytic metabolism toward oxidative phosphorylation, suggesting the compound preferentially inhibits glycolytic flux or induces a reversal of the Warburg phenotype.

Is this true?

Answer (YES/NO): NO